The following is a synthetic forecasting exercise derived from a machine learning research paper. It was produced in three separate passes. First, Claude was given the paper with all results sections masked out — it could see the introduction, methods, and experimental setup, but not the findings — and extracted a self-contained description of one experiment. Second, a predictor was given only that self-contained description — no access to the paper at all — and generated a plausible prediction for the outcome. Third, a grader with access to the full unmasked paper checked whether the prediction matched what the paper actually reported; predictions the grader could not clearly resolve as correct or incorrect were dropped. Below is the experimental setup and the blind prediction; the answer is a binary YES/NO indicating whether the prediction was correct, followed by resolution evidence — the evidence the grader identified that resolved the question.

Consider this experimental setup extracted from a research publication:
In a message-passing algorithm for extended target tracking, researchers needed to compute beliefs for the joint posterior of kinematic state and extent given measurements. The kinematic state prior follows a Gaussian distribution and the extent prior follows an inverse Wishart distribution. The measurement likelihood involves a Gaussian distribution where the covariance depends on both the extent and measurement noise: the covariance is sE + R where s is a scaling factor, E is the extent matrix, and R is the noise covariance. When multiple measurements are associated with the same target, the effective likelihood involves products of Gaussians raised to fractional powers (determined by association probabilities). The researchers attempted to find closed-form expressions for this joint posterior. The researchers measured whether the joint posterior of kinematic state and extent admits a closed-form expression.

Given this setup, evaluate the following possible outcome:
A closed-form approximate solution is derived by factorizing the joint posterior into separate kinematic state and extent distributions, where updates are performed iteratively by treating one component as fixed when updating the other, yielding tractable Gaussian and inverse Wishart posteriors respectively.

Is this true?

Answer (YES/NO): YES